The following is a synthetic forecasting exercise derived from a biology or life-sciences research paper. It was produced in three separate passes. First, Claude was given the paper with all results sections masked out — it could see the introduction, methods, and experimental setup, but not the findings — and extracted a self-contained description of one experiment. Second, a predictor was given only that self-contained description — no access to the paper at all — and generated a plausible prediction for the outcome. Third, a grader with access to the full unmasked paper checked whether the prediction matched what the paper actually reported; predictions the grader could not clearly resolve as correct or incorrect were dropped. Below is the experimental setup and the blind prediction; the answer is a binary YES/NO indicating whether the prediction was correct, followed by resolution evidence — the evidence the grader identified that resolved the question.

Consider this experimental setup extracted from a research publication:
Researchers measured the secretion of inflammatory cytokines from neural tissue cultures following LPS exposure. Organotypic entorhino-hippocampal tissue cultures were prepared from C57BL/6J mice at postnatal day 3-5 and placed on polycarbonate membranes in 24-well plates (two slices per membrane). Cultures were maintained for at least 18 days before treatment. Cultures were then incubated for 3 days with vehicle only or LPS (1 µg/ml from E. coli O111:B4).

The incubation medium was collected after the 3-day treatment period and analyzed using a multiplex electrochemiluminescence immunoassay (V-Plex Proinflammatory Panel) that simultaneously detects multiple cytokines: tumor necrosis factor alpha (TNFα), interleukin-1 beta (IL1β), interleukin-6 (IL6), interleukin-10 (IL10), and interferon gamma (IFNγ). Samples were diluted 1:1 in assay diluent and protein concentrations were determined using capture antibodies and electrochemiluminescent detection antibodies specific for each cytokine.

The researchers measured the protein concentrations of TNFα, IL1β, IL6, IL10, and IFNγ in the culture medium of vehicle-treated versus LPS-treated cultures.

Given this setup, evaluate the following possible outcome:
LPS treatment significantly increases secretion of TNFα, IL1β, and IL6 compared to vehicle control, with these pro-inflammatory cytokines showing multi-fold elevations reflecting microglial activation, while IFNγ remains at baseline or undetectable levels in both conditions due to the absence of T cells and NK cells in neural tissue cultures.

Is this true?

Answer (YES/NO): NO